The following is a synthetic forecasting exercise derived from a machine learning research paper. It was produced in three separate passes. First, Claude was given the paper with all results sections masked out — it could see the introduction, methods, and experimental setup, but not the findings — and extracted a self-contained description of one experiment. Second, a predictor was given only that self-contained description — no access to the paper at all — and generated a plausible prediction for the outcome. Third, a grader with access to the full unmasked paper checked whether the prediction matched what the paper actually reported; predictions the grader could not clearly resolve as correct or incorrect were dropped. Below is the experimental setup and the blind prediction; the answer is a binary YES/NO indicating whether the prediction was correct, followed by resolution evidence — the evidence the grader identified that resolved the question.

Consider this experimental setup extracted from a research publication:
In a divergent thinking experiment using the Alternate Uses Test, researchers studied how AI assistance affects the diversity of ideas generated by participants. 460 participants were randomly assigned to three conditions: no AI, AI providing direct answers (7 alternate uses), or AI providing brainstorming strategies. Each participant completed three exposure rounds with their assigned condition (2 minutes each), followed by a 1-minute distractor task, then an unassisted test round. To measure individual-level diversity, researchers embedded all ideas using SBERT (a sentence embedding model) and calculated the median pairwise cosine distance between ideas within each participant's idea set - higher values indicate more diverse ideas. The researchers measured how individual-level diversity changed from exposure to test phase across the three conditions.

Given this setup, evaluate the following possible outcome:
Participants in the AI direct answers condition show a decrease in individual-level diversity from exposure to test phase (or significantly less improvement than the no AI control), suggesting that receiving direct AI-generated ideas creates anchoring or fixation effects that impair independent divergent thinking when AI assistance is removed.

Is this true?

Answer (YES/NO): YES